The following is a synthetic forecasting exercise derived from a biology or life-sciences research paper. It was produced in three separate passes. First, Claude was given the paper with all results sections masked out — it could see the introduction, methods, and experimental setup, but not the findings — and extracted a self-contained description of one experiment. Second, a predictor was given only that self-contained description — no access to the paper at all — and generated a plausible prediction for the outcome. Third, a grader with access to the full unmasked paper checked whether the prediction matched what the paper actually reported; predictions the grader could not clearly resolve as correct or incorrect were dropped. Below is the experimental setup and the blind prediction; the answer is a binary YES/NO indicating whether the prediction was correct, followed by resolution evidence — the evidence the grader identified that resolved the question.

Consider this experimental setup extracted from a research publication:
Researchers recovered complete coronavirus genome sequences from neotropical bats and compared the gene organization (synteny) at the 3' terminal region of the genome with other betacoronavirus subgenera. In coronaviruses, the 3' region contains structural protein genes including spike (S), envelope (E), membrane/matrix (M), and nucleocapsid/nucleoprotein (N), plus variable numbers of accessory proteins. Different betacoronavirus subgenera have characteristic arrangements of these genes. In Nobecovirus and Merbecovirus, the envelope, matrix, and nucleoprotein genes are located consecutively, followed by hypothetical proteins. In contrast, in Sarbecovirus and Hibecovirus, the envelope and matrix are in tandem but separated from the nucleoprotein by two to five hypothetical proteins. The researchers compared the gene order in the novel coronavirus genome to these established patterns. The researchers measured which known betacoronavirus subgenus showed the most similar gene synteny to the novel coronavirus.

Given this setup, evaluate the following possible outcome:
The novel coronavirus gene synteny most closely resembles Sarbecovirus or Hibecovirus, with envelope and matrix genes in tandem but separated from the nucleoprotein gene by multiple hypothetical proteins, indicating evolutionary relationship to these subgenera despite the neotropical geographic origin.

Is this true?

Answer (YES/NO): NO